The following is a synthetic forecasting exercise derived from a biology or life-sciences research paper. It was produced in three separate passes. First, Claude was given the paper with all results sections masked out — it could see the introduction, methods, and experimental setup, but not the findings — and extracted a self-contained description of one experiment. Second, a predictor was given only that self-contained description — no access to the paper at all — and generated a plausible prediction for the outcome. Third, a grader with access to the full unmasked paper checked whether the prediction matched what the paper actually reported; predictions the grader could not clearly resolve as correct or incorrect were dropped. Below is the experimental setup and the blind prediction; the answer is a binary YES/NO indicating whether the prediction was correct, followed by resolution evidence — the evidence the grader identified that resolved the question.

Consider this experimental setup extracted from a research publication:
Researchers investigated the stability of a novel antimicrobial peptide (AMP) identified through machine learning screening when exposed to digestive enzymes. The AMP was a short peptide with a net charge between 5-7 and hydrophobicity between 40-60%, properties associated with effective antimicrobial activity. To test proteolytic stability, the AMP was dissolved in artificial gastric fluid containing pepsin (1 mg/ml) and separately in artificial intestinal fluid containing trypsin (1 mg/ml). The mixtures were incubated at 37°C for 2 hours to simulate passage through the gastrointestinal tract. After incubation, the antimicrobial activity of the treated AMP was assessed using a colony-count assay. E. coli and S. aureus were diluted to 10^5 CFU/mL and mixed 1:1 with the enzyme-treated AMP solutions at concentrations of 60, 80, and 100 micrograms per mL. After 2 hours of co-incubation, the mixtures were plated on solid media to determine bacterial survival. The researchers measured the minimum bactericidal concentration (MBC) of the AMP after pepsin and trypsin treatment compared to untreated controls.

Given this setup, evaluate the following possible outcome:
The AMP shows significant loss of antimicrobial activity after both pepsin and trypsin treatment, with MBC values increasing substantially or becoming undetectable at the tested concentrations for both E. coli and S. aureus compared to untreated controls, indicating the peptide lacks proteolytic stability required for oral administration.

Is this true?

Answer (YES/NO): NO